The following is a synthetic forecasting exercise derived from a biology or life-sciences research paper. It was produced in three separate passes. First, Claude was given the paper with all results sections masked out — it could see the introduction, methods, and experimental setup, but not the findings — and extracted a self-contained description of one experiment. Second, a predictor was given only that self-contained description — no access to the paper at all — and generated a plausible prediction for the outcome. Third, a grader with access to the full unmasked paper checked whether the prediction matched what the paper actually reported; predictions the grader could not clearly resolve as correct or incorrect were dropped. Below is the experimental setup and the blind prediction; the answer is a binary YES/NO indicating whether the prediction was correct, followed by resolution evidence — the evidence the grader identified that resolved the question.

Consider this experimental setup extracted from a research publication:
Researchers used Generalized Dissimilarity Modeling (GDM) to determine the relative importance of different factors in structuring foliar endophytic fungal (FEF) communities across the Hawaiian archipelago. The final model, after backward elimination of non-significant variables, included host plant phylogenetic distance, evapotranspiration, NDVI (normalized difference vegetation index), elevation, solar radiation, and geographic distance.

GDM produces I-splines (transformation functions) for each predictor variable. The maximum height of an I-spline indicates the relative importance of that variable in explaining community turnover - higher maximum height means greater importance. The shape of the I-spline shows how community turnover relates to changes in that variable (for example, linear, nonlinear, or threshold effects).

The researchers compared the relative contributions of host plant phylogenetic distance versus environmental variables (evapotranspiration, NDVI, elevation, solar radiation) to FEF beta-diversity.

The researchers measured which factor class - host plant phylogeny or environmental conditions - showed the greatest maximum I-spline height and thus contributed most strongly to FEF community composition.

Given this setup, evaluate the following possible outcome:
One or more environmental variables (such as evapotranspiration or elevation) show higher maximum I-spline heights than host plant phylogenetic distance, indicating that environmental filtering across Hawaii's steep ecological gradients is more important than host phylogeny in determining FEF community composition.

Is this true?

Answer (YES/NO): NO